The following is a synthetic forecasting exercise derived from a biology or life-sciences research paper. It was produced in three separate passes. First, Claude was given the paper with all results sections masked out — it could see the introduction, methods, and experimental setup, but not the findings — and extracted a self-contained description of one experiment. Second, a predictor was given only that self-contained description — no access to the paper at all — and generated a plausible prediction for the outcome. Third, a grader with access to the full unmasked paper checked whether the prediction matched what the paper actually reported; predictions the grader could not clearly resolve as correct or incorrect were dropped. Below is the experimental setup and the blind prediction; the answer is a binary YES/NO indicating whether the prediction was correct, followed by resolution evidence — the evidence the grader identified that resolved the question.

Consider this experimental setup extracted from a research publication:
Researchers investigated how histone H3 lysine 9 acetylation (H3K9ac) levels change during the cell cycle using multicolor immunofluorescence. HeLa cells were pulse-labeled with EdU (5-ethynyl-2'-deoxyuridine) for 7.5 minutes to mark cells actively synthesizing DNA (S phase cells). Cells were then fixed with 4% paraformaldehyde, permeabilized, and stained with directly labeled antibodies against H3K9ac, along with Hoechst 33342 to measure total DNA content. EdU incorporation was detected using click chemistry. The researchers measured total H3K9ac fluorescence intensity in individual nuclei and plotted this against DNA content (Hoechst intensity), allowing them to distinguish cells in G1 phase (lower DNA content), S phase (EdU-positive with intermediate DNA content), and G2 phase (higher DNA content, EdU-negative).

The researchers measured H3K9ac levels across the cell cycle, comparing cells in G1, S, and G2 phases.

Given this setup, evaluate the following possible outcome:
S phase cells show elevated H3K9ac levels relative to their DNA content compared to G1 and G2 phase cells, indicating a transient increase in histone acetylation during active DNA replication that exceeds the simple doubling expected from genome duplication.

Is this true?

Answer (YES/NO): YES